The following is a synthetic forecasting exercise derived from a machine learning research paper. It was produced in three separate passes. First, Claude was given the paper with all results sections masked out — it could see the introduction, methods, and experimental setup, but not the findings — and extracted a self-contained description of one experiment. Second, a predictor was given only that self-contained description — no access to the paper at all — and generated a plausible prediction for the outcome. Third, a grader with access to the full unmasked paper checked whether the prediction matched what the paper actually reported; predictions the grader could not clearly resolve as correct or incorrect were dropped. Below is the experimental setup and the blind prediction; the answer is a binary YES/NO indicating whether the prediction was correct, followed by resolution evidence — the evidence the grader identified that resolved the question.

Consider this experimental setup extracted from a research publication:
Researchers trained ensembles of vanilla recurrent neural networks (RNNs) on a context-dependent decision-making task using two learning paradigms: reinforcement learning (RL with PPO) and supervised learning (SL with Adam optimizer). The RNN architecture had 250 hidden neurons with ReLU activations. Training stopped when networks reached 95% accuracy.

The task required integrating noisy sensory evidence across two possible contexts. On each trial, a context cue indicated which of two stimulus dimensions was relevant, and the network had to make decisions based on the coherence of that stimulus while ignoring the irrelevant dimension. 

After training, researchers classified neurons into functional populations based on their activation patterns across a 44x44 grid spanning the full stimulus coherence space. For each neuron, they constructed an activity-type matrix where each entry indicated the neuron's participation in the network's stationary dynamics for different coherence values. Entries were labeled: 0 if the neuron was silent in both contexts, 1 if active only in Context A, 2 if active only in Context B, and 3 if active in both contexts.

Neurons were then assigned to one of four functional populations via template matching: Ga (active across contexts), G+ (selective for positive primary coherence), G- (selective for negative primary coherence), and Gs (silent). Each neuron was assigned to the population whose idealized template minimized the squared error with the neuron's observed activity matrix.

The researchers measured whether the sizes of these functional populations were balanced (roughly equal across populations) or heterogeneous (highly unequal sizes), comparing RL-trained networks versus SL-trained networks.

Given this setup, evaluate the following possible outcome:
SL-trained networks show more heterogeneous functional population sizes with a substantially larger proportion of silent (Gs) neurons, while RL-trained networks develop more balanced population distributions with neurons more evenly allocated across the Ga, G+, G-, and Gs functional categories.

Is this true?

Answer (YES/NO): NO